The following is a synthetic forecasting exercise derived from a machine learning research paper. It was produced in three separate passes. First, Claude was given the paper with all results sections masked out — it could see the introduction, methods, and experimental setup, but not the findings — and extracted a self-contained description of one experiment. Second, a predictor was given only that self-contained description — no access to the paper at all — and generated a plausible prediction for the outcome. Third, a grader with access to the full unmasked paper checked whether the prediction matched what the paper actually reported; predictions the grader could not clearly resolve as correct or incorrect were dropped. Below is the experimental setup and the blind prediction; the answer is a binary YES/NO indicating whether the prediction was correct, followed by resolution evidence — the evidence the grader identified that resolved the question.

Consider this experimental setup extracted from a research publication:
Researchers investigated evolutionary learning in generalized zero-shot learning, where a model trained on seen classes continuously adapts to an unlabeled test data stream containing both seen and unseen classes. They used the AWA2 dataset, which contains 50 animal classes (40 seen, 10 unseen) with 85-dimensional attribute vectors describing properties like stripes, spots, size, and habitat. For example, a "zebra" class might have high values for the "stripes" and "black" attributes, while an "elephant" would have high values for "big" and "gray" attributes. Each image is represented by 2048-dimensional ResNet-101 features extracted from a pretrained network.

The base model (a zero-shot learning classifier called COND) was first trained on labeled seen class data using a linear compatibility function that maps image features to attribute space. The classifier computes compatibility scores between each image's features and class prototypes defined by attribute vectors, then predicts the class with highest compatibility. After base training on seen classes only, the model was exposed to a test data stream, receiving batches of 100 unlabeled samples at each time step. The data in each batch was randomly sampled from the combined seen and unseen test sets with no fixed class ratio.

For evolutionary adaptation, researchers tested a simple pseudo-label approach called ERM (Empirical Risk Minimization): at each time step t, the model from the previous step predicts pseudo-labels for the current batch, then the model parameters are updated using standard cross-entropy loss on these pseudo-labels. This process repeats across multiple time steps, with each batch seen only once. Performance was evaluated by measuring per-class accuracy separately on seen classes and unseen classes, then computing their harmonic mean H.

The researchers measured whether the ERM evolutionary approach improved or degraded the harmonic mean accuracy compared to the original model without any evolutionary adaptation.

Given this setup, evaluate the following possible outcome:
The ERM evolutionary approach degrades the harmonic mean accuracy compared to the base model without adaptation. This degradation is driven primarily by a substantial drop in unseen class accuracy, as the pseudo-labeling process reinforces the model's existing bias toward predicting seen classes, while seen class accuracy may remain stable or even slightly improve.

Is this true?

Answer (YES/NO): NO